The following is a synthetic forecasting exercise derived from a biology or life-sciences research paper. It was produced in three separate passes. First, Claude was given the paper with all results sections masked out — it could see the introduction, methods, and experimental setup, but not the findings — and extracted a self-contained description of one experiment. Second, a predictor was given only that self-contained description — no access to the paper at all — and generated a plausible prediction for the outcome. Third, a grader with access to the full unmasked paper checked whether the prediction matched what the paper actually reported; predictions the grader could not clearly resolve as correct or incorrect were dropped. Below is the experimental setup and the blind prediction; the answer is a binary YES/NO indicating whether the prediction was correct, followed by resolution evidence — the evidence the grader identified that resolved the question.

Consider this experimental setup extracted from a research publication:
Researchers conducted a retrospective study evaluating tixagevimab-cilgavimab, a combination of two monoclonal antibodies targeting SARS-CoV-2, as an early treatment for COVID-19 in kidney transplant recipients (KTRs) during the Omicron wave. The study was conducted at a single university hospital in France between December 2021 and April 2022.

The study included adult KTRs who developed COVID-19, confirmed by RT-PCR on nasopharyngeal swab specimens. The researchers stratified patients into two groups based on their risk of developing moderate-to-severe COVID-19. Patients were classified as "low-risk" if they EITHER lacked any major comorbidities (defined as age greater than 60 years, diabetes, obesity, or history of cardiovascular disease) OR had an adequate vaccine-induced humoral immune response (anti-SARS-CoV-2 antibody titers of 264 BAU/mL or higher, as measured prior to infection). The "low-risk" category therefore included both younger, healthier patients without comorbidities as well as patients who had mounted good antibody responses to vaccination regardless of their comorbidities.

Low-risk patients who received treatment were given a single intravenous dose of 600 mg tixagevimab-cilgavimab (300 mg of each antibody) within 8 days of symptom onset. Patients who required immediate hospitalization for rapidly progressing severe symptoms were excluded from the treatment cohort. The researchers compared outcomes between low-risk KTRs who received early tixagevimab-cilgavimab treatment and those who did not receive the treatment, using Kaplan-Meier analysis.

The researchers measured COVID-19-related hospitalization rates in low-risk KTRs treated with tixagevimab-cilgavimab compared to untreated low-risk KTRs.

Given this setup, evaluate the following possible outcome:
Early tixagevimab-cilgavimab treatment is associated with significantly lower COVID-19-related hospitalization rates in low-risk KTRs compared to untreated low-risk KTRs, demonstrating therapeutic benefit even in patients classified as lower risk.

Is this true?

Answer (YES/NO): NO